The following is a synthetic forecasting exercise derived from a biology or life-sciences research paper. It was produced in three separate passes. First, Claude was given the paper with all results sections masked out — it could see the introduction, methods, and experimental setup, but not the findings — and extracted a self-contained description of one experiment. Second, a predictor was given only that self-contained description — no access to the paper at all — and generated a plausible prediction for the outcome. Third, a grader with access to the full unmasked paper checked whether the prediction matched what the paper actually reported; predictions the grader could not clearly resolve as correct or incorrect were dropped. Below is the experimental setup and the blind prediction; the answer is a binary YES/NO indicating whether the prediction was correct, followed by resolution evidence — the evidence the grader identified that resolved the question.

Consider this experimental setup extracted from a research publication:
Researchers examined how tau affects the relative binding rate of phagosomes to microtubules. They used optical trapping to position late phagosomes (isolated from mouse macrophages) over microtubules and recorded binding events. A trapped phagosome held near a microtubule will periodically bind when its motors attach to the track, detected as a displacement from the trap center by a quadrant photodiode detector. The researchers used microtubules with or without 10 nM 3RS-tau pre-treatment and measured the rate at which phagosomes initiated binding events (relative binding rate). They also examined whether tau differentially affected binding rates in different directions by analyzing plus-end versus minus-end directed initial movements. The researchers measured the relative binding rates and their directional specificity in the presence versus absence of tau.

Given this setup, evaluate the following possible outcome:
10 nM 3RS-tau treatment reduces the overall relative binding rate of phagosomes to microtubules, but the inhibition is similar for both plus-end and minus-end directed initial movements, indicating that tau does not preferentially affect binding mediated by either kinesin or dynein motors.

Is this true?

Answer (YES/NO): NO